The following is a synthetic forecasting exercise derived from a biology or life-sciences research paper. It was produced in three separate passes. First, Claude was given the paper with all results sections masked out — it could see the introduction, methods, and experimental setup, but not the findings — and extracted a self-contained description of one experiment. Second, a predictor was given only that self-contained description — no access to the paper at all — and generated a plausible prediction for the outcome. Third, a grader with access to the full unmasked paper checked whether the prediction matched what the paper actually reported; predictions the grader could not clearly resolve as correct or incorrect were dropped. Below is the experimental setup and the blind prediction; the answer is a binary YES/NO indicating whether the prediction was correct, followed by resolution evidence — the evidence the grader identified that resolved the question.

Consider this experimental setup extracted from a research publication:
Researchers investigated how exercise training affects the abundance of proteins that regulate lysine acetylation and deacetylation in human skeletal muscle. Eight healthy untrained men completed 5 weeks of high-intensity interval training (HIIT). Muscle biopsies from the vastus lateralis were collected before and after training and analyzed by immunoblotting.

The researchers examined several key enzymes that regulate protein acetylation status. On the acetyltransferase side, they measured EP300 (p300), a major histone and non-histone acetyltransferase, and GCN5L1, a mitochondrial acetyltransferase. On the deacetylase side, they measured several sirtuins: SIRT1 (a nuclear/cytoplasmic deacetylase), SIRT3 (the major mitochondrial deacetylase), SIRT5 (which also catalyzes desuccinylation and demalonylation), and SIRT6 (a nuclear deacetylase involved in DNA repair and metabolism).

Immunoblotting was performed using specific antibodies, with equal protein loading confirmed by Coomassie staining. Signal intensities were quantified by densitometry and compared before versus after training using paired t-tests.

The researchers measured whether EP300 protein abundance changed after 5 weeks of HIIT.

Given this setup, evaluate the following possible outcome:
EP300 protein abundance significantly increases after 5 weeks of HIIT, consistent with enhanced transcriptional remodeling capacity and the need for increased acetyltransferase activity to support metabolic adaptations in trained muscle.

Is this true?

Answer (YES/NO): YES